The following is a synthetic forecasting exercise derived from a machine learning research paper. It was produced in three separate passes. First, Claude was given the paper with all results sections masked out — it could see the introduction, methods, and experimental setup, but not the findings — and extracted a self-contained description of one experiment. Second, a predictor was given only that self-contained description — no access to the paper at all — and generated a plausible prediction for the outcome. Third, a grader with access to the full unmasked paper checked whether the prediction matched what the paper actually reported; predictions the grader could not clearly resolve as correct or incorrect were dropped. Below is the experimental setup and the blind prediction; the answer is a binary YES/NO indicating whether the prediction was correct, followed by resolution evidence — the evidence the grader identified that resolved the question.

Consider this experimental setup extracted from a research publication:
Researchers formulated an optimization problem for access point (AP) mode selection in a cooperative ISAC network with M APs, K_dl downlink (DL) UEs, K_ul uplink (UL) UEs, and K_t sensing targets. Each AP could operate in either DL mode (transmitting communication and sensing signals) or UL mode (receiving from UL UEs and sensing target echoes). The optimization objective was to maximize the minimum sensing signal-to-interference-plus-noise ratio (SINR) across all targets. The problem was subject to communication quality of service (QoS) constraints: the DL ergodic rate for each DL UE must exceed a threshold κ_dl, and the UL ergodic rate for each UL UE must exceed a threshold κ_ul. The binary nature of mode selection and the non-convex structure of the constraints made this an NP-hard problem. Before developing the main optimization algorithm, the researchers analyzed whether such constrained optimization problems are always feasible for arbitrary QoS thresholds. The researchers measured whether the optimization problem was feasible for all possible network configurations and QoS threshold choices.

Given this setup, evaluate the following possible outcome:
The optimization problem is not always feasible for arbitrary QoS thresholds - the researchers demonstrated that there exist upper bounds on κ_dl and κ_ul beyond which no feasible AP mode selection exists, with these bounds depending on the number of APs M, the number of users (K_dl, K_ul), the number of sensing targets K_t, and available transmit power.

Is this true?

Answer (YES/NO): NO